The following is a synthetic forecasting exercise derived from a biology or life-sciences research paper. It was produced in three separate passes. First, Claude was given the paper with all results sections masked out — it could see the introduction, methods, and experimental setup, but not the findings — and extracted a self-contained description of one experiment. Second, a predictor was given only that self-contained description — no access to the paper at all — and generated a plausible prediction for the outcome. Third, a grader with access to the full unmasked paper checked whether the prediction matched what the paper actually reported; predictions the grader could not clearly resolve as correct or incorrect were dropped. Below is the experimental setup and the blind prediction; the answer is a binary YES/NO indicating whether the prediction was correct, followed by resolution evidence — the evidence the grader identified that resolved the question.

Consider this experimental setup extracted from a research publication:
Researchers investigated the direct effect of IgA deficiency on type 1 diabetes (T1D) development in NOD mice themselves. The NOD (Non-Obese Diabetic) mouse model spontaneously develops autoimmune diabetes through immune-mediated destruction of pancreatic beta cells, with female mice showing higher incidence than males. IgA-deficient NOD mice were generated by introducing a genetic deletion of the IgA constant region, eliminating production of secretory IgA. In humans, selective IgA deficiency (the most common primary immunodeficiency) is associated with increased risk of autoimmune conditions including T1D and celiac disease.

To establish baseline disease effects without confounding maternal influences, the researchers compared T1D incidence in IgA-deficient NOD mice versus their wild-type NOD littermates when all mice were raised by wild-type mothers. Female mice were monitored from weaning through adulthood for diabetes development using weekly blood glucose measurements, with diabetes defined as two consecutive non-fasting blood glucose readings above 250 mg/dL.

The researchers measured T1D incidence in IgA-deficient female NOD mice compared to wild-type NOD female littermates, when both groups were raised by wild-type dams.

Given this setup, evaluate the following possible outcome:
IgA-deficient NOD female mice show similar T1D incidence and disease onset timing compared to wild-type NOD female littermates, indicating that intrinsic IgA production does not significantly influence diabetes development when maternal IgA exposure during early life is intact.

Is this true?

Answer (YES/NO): YES